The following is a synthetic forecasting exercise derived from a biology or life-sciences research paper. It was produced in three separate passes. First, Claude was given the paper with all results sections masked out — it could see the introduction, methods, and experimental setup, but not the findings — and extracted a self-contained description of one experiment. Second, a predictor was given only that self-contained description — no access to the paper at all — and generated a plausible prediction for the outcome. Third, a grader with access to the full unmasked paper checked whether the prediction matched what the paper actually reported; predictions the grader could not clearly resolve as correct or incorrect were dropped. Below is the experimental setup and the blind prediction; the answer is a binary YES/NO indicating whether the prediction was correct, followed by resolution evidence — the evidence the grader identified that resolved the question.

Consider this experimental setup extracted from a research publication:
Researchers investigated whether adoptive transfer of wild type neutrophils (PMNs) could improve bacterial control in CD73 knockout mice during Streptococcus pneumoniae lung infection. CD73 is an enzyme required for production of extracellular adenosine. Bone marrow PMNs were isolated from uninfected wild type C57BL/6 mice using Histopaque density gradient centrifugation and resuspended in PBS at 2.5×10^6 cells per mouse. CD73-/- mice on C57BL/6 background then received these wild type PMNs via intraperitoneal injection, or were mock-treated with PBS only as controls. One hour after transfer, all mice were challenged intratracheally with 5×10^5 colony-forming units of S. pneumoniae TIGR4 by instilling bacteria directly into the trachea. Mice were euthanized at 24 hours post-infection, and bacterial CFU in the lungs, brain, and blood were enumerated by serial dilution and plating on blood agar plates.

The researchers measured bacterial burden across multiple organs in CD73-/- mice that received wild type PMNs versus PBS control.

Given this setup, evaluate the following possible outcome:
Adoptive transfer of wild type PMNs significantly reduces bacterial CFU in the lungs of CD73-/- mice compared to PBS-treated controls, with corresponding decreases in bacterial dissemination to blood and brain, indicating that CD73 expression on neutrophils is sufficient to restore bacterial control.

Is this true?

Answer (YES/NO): NO